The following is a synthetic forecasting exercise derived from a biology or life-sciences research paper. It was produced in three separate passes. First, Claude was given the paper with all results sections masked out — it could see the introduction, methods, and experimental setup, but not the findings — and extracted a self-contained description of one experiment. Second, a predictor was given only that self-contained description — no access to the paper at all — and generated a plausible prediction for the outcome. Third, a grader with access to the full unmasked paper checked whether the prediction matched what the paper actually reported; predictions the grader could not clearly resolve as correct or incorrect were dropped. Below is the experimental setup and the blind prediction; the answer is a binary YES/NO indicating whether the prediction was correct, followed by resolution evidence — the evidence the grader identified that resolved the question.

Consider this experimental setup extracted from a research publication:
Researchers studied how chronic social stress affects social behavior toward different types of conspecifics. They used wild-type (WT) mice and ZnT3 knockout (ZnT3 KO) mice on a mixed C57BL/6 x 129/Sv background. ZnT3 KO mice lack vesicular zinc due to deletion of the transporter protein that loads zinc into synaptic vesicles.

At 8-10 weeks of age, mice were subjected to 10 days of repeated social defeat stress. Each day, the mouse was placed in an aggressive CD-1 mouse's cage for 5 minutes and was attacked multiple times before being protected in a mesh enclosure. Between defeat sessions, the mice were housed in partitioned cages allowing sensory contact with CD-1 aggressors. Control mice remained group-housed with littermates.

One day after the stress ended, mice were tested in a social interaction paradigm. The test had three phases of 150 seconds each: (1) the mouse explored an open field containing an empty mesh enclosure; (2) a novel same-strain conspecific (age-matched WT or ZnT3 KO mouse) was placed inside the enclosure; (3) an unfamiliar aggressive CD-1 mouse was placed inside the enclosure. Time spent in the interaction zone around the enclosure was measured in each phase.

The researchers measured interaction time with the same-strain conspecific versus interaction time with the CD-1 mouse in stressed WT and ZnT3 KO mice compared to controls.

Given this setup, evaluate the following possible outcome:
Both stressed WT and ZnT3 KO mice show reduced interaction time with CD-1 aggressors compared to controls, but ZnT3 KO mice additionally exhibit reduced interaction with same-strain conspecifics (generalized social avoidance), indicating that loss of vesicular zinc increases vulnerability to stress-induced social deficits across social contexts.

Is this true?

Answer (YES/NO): NO